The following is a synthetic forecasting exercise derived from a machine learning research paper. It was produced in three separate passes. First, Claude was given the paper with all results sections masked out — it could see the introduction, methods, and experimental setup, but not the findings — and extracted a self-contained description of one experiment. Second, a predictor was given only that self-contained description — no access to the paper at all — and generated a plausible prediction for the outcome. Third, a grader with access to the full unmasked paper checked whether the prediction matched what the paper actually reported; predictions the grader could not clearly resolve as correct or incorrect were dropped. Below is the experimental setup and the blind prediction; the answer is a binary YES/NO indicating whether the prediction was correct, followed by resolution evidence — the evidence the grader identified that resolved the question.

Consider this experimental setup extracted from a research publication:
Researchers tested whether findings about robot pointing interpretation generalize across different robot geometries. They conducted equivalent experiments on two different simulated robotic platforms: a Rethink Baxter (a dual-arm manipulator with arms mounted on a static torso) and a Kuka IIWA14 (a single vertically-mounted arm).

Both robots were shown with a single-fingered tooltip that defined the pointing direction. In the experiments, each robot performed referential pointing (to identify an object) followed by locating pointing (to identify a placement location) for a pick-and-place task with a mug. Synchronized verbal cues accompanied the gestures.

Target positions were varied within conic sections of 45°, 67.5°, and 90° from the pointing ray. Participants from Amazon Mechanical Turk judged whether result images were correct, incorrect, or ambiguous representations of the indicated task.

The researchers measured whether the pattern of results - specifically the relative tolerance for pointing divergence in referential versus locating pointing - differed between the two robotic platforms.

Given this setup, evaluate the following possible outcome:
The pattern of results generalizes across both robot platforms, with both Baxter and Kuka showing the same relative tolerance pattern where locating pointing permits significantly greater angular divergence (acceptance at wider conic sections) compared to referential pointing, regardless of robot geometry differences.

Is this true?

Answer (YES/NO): NO